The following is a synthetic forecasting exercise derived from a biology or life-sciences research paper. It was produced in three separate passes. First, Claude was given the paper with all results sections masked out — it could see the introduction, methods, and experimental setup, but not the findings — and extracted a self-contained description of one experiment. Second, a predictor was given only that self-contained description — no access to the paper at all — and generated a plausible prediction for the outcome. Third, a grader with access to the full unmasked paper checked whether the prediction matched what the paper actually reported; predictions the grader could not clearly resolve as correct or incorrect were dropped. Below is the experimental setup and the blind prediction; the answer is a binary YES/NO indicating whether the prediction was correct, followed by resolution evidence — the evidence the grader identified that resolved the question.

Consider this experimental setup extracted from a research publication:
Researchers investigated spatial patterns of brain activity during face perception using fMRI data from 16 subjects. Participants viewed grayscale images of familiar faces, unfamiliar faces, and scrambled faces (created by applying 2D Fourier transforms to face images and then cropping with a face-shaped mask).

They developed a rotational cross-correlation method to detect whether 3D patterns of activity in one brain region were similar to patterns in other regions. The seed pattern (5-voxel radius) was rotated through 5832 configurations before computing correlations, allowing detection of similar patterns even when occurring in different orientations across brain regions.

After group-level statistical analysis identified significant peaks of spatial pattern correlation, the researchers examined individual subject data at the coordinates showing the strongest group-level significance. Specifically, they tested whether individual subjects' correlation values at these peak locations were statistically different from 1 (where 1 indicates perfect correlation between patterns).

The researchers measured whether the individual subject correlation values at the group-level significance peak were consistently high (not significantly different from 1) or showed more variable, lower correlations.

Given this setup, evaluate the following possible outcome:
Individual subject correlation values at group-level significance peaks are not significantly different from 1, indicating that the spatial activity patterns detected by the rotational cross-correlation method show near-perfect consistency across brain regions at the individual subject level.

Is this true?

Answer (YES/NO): YES